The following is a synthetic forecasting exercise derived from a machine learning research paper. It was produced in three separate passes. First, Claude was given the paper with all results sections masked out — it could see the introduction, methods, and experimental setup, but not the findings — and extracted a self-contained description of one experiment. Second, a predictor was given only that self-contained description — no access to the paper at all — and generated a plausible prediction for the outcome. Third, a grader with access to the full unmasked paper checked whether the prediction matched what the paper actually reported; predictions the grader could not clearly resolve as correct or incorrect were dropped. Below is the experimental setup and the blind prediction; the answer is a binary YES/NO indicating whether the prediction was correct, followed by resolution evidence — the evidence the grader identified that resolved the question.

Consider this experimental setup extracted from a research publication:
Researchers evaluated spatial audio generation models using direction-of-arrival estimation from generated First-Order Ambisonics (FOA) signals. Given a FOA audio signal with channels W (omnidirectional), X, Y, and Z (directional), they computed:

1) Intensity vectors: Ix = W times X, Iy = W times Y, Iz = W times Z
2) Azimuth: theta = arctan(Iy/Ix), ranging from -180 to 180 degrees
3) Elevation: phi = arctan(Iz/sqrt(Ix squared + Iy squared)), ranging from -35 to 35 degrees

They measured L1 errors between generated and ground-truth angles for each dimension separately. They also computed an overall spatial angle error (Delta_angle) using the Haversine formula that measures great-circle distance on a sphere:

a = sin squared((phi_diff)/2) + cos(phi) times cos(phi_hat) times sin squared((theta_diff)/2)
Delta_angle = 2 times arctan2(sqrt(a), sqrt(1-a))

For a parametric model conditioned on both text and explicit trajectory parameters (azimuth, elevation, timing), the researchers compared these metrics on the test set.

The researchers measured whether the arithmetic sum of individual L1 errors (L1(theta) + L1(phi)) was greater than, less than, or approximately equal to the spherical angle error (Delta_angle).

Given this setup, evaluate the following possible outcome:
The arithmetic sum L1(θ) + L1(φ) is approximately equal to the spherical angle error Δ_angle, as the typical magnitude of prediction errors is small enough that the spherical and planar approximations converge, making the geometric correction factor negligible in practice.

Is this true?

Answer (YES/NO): NO